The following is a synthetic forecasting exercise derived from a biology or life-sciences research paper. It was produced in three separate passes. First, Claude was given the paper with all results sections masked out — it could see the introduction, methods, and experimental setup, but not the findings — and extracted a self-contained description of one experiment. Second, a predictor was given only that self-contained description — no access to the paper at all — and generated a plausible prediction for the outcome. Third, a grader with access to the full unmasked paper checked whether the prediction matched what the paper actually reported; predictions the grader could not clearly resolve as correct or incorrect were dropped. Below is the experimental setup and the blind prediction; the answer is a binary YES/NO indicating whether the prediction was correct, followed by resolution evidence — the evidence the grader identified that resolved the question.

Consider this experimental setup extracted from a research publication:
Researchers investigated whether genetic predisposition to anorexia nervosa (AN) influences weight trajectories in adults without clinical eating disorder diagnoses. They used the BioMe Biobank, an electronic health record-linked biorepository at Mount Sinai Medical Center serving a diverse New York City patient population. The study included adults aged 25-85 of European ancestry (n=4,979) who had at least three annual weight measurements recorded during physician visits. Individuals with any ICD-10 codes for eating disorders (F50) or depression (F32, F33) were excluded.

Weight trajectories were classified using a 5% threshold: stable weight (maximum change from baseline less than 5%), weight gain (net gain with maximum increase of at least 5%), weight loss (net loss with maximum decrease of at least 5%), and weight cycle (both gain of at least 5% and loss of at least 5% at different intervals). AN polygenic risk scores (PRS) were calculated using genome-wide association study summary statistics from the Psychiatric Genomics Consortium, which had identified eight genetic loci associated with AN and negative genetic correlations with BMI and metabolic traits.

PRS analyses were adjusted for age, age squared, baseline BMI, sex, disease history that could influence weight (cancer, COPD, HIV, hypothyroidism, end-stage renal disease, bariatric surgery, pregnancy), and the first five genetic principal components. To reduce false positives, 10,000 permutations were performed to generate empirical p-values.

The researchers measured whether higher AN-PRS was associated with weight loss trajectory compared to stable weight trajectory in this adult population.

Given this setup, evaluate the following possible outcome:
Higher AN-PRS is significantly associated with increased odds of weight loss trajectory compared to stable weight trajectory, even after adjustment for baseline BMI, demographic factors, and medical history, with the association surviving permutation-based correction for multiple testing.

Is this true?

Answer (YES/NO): YES